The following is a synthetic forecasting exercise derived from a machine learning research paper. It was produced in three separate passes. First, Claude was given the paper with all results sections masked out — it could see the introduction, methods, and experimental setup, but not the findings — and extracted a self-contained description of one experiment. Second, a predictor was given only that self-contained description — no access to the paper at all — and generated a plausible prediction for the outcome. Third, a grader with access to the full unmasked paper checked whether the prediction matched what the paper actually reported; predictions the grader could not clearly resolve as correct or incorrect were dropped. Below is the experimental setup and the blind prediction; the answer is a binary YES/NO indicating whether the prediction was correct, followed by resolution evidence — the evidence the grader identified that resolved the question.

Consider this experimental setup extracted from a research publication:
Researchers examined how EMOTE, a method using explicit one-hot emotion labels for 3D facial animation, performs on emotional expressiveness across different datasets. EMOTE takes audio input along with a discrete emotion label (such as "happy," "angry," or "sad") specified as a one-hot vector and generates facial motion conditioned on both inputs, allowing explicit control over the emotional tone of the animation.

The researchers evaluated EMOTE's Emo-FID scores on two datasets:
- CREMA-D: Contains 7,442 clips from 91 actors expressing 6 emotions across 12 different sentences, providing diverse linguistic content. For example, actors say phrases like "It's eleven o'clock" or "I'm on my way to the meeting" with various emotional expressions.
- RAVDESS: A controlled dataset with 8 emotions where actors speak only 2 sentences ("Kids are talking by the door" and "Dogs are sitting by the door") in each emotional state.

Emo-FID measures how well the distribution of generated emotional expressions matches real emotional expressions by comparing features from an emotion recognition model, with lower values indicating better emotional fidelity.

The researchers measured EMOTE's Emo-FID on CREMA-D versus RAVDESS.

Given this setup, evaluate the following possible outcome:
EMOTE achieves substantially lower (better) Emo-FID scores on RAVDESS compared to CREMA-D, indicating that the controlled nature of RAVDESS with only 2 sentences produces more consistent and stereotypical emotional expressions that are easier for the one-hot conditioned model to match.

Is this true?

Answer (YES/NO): YES